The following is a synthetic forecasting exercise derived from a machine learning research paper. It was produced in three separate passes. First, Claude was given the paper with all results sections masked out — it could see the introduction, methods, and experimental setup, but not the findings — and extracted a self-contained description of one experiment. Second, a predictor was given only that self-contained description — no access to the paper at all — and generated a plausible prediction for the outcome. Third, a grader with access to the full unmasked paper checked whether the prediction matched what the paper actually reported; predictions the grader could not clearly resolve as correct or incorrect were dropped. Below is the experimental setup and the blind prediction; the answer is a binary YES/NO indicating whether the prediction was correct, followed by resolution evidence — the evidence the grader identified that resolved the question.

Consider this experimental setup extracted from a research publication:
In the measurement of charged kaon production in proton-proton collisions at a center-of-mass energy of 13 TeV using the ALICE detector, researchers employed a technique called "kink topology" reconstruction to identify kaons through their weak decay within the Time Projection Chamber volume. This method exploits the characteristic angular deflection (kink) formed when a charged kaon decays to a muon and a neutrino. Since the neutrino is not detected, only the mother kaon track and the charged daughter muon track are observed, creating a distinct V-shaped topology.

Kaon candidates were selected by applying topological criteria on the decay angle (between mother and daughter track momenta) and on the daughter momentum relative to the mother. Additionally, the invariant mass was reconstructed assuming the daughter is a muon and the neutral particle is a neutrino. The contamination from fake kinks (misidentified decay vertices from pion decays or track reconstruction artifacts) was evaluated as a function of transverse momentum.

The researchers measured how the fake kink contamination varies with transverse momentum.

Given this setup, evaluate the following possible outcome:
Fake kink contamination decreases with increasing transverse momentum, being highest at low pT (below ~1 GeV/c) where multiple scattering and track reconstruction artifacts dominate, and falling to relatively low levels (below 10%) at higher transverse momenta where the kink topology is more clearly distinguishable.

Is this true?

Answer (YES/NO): NO